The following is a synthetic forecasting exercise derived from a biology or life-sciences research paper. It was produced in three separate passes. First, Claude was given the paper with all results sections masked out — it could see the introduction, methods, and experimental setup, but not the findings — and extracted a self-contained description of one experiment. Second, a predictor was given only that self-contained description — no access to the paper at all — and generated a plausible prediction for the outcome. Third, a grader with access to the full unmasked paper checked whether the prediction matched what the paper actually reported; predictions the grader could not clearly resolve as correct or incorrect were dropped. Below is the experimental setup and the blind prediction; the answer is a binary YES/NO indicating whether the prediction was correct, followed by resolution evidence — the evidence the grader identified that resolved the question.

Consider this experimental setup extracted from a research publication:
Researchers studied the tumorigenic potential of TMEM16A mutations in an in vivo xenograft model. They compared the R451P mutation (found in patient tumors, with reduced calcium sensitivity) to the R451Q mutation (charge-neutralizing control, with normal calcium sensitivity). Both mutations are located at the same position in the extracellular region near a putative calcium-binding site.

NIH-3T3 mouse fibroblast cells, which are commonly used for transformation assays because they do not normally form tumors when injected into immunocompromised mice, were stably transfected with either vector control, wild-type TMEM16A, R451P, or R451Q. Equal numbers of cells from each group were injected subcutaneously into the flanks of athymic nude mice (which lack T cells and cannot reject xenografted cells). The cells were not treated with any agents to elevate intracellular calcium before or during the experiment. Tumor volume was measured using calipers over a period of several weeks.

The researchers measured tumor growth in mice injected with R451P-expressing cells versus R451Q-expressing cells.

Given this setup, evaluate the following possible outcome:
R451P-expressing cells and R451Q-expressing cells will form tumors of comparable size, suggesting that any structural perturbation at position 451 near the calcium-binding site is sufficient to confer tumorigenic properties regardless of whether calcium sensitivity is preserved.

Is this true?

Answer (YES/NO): NO